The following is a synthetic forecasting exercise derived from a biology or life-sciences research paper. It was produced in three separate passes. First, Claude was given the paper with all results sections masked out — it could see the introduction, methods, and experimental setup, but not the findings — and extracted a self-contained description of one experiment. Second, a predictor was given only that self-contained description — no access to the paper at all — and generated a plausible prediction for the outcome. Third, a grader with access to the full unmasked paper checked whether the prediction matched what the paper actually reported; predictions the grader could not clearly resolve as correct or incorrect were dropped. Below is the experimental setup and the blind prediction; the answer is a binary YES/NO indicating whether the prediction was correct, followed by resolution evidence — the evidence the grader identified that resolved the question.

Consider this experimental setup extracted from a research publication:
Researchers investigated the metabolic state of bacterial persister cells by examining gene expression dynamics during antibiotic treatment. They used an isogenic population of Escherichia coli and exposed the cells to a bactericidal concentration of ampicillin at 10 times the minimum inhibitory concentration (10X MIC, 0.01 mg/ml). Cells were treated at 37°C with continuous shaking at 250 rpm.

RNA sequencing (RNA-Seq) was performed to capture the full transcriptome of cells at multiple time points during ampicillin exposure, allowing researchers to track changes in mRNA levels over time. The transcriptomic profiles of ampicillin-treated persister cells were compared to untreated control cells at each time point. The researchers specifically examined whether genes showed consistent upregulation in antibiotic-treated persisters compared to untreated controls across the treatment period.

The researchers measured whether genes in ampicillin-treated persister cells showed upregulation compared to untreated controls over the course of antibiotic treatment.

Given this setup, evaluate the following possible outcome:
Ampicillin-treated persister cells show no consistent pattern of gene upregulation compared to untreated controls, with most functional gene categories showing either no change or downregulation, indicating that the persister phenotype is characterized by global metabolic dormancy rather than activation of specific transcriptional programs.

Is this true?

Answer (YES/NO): NO